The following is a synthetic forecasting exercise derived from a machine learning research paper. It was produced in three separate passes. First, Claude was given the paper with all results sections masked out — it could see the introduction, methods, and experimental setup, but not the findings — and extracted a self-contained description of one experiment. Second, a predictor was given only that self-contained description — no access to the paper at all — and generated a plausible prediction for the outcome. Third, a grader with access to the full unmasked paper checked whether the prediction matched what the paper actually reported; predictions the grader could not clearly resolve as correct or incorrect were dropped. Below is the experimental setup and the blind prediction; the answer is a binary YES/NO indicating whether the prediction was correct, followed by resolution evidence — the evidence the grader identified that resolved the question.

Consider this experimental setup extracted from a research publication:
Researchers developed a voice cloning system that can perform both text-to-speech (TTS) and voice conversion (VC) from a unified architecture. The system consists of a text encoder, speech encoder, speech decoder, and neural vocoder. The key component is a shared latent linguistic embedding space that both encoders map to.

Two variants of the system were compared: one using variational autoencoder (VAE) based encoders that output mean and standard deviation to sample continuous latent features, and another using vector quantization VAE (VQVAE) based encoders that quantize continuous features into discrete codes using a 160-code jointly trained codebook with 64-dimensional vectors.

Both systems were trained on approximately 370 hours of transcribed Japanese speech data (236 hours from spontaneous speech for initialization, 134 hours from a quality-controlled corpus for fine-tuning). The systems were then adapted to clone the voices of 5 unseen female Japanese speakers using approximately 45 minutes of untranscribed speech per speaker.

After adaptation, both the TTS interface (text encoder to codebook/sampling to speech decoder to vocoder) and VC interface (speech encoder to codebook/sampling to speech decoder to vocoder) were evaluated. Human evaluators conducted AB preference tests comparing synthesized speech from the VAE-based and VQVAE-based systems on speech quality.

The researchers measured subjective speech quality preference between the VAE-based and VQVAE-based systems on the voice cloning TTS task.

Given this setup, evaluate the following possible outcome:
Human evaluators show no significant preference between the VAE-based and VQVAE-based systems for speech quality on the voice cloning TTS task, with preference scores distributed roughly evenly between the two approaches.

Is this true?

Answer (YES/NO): NO